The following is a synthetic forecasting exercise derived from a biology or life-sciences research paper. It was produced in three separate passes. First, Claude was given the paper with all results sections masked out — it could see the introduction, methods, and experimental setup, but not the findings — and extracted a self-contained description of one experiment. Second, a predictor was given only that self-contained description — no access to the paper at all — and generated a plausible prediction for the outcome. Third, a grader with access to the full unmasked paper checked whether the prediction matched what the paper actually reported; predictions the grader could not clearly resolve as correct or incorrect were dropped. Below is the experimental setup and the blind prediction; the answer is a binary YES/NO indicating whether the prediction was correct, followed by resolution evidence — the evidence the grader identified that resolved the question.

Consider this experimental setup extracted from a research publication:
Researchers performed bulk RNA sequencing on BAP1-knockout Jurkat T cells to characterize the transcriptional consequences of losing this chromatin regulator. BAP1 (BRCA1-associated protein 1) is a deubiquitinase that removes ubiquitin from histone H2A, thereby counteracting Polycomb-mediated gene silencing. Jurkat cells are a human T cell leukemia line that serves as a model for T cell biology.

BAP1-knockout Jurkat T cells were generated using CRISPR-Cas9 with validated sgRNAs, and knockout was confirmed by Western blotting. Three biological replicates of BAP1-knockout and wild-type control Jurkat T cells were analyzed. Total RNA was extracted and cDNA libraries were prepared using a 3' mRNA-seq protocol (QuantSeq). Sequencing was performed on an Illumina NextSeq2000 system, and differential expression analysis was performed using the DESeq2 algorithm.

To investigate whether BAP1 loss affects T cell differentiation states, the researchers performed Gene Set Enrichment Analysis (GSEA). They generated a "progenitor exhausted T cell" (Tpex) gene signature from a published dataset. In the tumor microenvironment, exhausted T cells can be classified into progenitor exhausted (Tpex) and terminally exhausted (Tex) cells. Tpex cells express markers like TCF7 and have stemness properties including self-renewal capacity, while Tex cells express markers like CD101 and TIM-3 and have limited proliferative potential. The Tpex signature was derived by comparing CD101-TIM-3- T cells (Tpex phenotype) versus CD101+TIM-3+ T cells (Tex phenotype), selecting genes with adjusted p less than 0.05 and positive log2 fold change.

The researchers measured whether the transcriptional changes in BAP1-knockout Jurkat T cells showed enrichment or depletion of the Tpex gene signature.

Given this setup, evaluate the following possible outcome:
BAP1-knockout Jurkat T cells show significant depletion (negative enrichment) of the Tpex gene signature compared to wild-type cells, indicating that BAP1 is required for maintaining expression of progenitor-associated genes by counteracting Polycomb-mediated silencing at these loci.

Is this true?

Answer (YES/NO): NO